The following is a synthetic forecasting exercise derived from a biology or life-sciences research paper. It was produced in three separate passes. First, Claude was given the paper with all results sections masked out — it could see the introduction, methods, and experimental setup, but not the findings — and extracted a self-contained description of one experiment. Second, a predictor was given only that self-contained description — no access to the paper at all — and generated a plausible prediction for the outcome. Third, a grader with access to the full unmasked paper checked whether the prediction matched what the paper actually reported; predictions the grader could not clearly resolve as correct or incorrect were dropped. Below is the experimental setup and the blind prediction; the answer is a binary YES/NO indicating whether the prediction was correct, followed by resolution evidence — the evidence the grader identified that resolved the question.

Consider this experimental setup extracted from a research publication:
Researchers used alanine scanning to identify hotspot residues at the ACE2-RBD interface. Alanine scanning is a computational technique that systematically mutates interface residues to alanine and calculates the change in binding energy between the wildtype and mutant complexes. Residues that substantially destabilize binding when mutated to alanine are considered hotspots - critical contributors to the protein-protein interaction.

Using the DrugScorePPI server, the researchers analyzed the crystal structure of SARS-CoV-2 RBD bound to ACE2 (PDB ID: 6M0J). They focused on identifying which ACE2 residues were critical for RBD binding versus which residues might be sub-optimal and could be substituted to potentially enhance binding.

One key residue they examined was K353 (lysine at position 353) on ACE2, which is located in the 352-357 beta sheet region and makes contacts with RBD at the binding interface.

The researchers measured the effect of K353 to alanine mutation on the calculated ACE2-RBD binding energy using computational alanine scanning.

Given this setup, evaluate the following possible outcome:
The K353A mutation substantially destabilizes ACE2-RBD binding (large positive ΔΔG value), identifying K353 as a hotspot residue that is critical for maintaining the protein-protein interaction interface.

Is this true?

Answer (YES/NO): YES